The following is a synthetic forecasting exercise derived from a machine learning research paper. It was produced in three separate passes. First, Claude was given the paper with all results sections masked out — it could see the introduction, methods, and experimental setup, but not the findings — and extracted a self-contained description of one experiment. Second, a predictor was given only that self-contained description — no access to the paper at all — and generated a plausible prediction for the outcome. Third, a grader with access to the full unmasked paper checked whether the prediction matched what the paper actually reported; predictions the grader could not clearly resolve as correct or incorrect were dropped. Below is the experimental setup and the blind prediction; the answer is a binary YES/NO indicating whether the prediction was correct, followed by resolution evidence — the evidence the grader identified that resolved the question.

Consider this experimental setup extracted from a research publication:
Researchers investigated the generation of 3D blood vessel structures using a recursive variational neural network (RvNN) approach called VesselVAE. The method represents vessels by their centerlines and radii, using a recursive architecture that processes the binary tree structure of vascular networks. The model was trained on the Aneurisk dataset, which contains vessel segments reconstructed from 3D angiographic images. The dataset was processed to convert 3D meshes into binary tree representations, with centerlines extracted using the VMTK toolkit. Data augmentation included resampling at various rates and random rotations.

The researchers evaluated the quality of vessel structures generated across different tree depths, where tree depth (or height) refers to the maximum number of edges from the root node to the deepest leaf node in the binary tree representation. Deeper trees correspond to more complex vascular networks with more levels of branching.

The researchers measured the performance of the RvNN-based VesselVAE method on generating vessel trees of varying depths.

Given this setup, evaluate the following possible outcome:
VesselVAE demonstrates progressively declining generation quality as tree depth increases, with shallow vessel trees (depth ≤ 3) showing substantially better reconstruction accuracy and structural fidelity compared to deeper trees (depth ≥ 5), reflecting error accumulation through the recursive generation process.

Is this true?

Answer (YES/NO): NO